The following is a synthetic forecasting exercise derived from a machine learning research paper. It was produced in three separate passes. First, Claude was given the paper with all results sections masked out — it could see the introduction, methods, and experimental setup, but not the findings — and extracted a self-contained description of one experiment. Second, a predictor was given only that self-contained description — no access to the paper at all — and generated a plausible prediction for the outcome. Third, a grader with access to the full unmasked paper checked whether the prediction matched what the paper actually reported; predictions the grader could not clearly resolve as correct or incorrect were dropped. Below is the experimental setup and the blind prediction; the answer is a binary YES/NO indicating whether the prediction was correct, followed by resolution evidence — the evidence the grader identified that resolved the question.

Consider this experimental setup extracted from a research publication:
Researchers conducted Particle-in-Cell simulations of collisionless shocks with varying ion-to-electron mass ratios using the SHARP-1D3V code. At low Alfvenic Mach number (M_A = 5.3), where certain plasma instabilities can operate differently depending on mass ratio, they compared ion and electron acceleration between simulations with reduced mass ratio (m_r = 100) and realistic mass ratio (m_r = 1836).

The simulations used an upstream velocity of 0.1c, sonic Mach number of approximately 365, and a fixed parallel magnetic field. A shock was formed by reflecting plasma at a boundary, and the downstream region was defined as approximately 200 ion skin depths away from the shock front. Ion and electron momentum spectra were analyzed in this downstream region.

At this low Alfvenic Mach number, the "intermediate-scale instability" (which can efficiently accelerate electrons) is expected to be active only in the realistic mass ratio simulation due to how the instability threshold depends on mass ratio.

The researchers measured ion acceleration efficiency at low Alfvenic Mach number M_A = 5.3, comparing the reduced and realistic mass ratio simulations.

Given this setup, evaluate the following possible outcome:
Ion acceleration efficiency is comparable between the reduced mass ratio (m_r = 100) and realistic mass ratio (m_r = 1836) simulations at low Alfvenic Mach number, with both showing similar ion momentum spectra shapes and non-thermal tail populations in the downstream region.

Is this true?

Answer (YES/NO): YES